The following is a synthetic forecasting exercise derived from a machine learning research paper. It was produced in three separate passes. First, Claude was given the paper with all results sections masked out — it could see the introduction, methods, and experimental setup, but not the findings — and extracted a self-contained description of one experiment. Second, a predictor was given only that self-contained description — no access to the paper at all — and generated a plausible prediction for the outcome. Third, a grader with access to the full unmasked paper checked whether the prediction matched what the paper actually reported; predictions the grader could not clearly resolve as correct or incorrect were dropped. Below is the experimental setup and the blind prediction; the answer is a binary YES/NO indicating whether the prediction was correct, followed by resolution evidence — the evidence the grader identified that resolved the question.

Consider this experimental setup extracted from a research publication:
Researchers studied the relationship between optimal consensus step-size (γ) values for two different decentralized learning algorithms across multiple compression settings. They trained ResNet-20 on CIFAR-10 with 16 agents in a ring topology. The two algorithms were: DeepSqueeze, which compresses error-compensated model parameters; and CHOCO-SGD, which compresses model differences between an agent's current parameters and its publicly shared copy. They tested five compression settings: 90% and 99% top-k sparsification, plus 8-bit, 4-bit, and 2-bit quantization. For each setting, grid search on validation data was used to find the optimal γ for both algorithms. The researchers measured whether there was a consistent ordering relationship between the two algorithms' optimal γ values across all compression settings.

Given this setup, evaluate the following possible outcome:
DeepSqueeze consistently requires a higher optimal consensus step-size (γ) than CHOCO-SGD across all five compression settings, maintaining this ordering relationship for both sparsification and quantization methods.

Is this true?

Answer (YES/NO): NO